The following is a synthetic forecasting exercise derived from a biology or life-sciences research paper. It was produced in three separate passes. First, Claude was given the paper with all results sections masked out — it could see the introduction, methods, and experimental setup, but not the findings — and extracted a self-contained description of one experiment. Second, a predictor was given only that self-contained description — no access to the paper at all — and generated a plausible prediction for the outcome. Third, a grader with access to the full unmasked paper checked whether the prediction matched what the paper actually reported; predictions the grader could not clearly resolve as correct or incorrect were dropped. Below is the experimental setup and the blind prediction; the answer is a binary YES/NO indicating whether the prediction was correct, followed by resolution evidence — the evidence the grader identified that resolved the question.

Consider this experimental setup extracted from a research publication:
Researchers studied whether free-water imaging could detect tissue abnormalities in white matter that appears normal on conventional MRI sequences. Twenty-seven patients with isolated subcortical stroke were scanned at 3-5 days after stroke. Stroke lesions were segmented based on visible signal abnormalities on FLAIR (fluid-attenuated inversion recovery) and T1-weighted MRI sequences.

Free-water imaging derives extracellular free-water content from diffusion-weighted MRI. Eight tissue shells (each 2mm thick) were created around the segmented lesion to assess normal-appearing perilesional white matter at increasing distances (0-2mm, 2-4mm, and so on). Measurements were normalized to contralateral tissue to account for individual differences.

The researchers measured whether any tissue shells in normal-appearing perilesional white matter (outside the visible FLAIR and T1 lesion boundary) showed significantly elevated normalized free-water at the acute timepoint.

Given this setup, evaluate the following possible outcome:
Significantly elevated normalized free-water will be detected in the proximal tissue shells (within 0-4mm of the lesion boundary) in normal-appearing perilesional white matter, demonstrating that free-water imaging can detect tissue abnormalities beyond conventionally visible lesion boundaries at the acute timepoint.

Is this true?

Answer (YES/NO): YES